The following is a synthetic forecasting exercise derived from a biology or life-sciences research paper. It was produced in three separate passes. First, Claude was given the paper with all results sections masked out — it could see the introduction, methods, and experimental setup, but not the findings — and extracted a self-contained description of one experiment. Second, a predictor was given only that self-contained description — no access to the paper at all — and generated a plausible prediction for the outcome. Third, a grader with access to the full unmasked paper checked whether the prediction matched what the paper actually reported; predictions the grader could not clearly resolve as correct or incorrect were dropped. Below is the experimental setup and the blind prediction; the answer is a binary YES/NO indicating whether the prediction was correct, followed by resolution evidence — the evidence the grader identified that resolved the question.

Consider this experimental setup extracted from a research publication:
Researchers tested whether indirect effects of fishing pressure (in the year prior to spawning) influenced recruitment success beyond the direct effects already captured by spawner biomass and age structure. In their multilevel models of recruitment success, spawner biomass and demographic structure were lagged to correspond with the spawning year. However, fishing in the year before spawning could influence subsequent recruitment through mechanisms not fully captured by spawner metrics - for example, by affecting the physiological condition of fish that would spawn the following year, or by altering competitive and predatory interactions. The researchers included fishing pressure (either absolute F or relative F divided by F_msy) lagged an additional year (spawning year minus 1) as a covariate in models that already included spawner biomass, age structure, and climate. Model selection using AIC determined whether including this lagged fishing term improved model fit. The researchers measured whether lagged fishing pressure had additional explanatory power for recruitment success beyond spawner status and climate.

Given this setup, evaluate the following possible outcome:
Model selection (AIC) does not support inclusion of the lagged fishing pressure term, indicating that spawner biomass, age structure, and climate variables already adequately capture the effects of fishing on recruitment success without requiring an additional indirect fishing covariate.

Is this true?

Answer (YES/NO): NO